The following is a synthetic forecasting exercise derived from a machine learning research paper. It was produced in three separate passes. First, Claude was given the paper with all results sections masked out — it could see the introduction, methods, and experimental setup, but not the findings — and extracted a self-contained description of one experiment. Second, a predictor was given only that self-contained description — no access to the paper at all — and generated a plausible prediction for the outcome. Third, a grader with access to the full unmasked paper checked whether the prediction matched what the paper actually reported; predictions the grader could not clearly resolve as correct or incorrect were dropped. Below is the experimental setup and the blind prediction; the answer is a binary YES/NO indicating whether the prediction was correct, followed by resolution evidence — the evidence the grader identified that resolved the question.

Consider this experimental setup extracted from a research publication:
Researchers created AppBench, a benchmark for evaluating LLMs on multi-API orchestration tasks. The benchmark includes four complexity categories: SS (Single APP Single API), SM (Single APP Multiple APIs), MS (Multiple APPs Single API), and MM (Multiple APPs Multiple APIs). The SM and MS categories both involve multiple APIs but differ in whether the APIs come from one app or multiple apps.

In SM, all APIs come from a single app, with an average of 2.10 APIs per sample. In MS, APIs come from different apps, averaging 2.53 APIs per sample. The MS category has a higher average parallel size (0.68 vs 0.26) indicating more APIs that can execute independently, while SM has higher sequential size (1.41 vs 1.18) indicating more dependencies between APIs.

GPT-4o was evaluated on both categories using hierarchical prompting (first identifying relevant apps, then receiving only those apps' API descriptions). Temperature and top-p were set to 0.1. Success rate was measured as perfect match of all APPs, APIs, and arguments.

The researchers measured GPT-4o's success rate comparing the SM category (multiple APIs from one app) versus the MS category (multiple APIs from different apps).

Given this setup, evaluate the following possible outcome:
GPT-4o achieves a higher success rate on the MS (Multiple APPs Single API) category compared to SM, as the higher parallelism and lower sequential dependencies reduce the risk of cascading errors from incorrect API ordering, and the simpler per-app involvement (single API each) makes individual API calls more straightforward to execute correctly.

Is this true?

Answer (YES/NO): NO